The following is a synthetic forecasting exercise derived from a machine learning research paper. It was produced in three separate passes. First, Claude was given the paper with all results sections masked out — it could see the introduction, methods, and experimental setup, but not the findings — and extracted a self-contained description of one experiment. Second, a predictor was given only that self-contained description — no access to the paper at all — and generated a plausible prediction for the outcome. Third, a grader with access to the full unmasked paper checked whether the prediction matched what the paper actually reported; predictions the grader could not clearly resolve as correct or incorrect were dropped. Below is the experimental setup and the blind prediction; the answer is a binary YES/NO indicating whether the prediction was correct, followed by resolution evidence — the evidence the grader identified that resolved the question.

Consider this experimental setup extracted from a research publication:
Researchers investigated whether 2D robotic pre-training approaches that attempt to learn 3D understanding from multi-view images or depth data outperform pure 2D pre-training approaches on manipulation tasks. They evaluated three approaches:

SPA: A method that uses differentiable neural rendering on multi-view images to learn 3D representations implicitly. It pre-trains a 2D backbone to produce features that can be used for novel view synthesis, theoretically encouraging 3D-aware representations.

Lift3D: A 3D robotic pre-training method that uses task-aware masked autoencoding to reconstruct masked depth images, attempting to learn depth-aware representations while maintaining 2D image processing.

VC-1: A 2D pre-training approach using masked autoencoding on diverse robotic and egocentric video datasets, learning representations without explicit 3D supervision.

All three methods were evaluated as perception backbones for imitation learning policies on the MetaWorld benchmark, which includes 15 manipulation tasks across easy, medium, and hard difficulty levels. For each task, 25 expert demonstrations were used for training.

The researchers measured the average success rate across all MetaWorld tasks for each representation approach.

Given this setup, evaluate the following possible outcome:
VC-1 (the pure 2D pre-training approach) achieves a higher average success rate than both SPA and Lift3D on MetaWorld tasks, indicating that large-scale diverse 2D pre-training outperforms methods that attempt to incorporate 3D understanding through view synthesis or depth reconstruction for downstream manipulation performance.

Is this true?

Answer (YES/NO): NO